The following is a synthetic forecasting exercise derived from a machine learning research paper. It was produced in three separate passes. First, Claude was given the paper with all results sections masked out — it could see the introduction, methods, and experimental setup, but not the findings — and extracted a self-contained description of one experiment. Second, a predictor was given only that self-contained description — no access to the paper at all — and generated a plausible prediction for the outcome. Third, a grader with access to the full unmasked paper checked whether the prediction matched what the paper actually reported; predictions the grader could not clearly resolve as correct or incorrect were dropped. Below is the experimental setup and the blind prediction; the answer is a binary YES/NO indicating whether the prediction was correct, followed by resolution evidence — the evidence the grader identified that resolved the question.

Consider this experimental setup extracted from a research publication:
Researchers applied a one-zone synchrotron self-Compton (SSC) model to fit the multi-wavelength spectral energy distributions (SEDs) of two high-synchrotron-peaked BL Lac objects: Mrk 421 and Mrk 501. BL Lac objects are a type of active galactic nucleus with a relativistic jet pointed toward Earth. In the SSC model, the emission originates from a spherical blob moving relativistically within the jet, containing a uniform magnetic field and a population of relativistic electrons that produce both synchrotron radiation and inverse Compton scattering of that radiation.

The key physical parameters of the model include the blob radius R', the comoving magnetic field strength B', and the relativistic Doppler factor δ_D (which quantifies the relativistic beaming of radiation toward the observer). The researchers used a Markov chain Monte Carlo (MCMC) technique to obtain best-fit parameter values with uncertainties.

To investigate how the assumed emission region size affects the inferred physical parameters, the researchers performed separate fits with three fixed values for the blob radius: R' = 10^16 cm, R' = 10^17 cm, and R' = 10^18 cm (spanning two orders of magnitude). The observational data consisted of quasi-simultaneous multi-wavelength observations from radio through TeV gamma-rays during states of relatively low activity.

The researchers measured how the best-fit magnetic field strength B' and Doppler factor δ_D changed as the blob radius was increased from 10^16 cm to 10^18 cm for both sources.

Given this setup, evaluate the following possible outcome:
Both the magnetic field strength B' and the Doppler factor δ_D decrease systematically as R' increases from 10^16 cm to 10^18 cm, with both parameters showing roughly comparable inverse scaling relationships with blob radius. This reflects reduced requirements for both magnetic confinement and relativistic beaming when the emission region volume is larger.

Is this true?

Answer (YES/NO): YES